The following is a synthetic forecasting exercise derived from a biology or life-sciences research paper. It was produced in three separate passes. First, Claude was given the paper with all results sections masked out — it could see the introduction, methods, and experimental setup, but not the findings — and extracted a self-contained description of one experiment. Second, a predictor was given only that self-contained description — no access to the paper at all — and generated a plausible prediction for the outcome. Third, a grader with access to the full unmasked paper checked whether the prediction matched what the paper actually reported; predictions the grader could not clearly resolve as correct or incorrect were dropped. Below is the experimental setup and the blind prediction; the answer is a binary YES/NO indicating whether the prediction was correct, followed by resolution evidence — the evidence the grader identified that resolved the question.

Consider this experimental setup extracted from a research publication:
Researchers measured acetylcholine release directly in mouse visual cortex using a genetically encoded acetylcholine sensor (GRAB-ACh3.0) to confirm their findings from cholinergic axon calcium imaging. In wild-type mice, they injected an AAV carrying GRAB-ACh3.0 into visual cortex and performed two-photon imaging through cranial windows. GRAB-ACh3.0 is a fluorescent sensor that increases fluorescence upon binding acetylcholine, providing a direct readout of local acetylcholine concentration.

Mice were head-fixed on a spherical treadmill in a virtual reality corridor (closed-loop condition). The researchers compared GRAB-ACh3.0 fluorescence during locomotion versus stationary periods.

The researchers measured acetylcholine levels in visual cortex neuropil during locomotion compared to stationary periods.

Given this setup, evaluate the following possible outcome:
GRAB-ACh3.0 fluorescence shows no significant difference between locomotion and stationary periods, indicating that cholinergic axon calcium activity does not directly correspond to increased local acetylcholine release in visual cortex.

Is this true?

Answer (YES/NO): NO